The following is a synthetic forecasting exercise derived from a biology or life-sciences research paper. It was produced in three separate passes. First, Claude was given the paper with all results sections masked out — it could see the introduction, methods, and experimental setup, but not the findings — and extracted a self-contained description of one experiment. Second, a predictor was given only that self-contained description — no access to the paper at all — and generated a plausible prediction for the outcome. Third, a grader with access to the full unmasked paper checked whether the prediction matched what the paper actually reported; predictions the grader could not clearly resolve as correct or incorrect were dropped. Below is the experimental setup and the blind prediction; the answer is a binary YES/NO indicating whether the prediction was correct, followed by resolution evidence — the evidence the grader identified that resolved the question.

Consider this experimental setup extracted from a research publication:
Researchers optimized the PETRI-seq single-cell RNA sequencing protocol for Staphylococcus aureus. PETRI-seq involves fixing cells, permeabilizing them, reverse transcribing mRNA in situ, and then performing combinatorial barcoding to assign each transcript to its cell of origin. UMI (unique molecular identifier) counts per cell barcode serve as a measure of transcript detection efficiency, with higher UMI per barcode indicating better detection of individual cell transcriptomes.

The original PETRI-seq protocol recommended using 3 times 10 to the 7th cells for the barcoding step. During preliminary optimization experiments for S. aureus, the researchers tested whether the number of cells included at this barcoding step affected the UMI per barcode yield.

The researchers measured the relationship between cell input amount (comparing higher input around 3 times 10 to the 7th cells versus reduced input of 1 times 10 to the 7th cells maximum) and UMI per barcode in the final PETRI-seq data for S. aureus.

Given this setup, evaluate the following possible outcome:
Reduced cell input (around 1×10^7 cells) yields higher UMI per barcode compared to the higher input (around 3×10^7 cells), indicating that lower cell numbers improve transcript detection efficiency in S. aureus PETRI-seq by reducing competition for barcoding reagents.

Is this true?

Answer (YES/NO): YES